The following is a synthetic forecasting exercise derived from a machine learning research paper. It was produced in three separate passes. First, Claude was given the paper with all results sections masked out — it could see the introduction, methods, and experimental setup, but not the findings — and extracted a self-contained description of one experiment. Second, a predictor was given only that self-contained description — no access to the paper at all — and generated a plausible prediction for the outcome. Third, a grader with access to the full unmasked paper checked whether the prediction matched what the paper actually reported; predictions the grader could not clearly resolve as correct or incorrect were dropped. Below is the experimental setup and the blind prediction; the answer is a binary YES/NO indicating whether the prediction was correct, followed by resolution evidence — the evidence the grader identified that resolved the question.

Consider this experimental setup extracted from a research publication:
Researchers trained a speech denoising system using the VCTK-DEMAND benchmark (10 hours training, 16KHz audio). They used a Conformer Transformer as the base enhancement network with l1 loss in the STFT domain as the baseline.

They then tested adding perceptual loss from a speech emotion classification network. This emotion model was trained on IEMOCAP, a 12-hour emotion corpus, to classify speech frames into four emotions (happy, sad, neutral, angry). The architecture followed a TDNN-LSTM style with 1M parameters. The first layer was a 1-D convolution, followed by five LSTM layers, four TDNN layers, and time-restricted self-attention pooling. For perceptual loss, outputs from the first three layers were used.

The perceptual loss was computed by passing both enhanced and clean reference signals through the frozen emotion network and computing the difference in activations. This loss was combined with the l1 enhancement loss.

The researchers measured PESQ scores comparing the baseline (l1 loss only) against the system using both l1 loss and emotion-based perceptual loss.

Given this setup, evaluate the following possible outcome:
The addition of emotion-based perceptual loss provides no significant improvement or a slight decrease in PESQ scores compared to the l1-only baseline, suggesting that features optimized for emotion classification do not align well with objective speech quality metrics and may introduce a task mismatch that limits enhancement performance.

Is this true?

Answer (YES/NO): YES